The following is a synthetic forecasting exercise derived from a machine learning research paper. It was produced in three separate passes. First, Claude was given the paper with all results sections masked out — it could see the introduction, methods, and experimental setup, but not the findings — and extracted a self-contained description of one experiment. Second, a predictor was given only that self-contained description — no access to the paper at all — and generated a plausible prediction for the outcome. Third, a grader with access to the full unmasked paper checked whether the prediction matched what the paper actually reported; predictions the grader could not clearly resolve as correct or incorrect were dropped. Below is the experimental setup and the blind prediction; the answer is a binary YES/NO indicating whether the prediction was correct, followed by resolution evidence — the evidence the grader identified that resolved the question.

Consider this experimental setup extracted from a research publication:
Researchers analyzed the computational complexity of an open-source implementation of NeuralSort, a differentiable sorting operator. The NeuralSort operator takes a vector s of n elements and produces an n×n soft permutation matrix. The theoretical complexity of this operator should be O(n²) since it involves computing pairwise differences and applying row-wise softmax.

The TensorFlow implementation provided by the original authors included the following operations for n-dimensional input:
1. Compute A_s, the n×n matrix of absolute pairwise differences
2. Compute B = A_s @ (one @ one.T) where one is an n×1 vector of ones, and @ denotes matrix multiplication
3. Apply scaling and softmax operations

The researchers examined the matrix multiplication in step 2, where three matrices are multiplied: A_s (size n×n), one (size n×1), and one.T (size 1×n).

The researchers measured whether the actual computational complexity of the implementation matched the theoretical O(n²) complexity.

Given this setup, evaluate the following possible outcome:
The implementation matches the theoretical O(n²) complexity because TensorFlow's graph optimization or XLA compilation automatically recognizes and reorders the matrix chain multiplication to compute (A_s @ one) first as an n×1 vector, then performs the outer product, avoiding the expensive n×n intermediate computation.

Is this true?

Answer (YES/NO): NO